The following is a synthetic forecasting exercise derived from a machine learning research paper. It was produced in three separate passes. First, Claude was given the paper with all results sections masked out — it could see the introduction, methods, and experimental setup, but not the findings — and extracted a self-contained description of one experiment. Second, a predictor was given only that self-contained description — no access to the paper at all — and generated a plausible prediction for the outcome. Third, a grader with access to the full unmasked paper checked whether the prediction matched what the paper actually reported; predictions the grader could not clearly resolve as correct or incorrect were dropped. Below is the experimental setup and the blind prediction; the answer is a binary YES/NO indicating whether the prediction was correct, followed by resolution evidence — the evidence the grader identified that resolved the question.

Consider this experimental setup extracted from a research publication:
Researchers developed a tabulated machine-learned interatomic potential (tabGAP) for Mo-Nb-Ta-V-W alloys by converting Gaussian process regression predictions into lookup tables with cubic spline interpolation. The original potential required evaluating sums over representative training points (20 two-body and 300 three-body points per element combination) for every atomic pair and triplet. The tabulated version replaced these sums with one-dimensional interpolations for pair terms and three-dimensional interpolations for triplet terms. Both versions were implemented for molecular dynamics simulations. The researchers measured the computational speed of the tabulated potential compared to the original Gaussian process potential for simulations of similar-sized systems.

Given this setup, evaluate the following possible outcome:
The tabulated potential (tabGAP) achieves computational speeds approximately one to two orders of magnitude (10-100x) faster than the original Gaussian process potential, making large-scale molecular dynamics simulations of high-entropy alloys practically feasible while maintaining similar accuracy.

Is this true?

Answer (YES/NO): YES